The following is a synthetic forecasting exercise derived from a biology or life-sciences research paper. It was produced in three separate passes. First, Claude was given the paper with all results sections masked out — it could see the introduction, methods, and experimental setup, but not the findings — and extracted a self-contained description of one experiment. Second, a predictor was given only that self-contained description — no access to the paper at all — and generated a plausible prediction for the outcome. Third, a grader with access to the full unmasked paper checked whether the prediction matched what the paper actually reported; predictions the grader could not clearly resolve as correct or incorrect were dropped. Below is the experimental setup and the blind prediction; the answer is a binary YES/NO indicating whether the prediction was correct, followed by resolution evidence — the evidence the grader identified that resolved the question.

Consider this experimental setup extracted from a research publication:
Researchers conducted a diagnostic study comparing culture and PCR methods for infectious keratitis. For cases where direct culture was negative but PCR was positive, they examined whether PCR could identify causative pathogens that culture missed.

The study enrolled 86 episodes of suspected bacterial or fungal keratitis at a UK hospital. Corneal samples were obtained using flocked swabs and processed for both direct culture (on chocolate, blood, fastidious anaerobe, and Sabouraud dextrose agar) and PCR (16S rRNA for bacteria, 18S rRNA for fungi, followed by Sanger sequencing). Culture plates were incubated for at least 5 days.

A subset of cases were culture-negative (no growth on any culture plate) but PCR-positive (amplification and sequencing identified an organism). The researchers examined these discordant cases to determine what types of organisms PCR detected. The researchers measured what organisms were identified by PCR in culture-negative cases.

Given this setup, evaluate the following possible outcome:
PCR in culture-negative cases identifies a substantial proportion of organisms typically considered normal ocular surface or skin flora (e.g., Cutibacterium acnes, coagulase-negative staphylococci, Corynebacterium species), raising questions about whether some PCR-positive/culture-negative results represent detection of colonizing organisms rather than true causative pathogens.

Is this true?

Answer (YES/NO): NO